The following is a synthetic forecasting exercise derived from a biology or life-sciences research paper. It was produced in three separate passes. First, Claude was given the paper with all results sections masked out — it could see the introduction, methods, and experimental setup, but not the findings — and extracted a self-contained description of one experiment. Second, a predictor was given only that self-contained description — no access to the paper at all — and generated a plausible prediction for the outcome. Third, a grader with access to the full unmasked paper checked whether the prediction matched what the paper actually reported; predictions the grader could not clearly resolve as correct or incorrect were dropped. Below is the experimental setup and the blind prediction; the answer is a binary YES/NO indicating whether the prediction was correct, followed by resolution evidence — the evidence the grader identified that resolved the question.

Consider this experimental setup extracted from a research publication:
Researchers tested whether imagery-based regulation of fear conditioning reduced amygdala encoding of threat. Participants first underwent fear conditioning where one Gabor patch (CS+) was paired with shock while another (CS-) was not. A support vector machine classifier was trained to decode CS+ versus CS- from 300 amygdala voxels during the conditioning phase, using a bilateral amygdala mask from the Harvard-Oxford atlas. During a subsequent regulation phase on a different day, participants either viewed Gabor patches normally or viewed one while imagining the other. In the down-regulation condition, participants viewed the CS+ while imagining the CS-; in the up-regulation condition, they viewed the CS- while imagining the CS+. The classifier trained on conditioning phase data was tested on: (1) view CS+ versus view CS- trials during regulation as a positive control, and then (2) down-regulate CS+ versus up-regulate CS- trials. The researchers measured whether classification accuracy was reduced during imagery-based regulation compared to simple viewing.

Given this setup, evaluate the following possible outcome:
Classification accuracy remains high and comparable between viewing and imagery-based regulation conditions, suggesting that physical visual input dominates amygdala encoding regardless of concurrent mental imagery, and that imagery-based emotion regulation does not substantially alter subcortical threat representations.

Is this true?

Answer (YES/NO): NO